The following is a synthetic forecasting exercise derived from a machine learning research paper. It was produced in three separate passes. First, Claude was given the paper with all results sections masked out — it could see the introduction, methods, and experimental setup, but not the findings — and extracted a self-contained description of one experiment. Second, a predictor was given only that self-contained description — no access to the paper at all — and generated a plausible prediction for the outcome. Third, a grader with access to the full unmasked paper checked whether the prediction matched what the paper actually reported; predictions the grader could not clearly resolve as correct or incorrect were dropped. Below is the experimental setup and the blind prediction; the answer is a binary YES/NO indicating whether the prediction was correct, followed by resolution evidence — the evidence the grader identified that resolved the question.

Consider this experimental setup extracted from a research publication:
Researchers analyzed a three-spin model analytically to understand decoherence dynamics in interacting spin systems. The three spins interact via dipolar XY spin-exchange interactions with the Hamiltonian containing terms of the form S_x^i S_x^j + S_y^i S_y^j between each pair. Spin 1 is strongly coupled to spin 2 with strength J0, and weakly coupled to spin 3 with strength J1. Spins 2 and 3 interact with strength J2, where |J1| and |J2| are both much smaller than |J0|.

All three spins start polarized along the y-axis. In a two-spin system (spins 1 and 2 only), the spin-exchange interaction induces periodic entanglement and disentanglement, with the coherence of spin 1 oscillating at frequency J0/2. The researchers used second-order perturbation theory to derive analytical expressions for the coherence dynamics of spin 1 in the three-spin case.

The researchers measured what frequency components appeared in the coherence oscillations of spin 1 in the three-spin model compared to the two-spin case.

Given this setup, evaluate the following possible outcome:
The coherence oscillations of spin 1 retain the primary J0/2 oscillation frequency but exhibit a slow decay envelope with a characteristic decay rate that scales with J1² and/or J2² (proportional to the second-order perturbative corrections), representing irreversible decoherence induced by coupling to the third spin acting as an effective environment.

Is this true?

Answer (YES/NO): NO